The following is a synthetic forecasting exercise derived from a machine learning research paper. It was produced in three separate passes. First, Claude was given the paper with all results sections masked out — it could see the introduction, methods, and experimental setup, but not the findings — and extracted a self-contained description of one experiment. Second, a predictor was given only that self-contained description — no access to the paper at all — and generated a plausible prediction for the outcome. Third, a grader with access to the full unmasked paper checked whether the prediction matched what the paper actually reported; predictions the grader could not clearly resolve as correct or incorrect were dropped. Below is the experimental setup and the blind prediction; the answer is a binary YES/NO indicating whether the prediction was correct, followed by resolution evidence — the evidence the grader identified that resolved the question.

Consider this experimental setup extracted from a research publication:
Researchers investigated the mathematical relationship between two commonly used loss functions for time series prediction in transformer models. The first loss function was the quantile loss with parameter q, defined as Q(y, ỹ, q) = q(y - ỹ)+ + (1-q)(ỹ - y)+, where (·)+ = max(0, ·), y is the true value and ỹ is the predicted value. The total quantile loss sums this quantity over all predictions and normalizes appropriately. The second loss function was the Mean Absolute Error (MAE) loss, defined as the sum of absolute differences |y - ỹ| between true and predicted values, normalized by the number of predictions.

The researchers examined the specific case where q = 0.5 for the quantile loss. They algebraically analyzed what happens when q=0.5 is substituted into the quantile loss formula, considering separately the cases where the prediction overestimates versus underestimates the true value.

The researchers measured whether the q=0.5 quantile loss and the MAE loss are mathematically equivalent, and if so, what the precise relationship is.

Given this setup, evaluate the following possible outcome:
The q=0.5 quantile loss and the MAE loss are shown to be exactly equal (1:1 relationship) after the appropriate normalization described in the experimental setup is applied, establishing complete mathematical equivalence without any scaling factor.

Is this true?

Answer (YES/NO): NO